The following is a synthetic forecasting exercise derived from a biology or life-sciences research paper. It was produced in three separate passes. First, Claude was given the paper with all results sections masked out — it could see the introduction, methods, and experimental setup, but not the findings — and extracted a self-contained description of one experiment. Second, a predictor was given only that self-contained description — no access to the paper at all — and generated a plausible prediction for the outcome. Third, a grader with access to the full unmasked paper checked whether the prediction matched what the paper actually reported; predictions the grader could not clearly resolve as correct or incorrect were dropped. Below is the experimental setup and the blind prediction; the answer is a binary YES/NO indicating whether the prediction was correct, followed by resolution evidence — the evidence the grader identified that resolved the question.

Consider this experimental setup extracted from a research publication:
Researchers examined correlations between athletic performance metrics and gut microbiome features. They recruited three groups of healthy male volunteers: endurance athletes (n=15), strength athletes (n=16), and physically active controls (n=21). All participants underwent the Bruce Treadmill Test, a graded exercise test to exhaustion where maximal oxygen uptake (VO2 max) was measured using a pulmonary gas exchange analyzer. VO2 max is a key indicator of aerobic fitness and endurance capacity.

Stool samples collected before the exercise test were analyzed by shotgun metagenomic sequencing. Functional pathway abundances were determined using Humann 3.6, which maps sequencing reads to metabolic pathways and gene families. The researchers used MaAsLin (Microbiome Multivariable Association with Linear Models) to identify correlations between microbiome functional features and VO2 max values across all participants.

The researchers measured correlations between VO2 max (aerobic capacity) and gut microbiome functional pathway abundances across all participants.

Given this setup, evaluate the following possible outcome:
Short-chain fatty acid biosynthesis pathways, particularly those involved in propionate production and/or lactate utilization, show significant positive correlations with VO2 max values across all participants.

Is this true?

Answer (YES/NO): NO